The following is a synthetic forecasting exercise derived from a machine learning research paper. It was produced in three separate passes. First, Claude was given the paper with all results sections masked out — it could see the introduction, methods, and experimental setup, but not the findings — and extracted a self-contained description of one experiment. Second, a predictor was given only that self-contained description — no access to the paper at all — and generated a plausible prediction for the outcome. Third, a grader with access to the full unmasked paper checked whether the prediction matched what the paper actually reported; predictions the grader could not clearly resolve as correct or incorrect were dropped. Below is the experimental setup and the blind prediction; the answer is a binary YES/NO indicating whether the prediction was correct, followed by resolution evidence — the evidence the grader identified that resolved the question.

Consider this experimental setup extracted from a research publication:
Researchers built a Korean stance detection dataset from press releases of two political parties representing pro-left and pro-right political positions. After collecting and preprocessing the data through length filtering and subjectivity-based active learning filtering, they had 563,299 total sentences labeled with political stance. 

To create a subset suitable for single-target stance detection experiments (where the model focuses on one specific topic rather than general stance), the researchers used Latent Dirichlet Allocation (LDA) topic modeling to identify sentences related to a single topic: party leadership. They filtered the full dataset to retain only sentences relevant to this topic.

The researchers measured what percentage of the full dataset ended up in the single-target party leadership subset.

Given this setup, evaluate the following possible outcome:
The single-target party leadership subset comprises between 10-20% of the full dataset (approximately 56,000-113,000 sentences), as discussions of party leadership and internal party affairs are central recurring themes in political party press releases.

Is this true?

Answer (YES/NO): YES